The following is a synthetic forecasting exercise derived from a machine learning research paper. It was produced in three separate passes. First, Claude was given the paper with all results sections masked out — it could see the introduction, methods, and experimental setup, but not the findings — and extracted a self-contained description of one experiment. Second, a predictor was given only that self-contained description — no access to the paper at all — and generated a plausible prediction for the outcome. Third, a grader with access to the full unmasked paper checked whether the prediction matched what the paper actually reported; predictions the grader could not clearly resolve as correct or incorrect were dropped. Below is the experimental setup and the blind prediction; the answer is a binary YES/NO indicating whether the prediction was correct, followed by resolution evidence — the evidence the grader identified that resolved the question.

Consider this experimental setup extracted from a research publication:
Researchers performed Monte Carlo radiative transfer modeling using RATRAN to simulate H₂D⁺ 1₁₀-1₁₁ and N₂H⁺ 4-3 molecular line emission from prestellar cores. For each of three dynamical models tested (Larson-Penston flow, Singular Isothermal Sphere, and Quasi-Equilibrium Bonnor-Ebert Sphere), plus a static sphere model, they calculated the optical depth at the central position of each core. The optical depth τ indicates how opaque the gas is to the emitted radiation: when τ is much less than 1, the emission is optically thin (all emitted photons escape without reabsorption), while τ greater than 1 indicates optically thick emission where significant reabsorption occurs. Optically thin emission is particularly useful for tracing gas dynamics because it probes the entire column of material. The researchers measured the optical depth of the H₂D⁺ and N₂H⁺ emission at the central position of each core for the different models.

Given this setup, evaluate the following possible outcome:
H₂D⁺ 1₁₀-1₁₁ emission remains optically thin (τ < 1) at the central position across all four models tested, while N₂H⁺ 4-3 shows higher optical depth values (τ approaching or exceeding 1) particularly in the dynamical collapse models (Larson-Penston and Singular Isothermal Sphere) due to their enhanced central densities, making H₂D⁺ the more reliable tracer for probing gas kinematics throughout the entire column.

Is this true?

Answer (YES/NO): NO